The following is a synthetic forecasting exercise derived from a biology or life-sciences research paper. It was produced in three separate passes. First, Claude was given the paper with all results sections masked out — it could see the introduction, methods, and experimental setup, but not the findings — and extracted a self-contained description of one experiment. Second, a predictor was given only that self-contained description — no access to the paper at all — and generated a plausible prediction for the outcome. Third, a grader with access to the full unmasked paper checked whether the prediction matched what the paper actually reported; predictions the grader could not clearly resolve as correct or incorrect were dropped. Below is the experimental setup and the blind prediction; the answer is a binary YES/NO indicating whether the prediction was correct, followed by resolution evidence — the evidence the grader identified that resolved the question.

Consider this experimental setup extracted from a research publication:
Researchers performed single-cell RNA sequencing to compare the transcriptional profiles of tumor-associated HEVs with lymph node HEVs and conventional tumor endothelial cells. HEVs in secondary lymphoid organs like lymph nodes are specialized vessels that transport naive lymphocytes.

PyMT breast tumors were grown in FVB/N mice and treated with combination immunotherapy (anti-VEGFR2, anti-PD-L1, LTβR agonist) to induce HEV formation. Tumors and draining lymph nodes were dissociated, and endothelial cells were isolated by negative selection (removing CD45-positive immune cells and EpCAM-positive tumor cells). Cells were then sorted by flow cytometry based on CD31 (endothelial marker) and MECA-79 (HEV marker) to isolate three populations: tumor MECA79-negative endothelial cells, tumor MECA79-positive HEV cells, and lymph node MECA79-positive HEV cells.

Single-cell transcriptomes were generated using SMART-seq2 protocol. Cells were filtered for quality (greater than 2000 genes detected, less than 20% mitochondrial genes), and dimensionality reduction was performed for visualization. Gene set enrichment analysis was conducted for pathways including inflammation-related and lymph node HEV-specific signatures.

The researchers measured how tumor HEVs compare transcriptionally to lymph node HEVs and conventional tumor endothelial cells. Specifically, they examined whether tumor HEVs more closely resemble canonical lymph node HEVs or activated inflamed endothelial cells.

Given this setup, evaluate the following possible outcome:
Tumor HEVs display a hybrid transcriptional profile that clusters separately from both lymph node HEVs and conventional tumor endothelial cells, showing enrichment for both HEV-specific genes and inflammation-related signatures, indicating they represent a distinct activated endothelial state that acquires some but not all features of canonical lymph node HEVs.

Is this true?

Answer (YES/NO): YES